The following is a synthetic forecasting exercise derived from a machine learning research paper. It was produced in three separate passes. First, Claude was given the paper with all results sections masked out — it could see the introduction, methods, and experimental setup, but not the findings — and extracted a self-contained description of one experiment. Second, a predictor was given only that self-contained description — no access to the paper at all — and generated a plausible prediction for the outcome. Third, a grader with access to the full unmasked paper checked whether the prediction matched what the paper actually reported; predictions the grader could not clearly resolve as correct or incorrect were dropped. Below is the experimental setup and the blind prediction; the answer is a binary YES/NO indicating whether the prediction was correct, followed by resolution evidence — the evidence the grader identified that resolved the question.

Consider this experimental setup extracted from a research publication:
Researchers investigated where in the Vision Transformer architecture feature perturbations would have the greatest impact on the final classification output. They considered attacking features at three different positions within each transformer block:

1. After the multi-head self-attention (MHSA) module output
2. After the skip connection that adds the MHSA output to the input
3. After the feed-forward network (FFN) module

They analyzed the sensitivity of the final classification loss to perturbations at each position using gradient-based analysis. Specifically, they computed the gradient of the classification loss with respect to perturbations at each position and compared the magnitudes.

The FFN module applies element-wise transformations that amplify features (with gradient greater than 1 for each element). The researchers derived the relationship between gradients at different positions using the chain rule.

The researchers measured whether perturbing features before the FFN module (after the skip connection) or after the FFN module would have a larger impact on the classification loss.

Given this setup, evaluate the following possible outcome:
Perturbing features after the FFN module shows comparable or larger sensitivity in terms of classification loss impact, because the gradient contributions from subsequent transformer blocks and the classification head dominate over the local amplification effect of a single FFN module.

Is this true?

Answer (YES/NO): NO